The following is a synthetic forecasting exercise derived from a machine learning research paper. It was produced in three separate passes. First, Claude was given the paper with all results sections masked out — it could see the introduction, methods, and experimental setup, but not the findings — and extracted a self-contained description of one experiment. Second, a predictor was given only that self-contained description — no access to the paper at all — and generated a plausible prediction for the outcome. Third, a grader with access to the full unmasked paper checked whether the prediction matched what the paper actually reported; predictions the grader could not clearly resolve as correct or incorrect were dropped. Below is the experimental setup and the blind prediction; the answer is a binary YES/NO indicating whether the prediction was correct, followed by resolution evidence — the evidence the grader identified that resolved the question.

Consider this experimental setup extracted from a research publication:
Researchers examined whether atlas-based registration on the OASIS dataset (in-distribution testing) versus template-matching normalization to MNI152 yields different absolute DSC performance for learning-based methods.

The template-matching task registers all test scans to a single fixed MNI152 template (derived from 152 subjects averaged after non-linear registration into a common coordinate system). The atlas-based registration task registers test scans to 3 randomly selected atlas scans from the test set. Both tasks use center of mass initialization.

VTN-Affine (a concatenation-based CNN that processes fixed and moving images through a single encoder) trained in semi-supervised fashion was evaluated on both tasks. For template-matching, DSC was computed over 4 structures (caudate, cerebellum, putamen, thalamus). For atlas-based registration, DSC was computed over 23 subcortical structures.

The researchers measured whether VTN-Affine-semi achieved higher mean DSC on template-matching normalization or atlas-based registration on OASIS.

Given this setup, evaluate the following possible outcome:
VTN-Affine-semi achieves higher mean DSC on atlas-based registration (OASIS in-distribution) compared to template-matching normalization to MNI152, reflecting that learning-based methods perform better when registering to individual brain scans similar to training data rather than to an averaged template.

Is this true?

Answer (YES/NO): NO